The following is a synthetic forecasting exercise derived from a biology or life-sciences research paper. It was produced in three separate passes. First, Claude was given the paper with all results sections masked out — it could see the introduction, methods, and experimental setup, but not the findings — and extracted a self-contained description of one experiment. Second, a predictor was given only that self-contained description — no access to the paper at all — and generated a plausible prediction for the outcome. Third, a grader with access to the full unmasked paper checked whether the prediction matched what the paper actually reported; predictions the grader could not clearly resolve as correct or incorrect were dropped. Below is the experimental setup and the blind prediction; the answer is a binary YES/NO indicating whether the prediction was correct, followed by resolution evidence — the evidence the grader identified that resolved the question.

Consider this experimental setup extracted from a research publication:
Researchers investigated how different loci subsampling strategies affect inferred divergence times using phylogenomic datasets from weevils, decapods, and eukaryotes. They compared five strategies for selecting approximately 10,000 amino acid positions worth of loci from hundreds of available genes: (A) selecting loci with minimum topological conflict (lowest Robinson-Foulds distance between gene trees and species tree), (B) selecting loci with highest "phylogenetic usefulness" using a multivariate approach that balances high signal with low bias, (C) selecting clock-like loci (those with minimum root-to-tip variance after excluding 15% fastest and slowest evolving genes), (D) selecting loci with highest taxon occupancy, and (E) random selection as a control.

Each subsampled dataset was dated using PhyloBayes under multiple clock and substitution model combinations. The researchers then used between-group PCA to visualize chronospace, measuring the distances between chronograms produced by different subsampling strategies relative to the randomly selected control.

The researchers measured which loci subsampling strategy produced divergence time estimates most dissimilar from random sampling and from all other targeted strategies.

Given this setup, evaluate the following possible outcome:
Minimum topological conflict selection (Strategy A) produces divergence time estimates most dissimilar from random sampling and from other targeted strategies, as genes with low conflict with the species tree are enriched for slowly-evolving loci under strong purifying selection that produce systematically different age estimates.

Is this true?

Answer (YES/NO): YES